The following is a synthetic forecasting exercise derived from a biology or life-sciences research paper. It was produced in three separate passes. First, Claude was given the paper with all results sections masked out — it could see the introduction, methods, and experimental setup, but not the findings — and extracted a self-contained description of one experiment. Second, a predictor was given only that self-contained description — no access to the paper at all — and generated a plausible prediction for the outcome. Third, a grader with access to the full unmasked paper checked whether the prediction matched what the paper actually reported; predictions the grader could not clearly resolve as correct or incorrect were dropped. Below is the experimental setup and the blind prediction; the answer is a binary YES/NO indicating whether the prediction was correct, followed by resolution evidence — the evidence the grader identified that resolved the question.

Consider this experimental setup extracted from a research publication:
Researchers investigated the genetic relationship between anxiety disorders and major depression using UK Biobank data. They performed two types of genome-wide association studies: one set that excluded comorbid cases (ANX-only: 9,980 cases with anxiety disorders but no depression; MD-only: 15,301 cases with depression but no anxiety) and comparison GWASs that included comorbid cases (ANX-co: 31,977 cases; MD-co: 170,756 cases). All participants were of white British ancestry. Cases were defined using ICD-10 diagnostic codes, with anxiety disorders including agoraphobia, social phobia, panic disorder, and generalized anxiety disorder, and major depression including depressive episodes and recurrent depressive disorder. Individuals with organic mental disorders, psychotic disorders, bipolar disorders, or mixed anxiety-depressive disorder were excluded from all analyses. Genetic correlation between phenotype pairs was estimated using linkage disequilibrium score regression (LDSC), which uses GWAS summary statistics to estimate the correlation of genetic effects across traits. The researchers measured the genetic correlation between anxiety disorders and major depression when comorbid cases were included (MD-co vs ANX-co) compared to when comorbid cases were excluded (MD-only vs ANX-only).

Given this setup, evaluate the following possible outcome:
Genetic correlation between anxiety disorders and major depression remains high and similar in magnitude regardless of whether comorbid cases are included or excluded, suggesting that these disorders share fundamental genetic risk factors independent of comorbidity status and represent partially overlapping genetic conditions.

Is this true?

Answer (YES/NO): NO